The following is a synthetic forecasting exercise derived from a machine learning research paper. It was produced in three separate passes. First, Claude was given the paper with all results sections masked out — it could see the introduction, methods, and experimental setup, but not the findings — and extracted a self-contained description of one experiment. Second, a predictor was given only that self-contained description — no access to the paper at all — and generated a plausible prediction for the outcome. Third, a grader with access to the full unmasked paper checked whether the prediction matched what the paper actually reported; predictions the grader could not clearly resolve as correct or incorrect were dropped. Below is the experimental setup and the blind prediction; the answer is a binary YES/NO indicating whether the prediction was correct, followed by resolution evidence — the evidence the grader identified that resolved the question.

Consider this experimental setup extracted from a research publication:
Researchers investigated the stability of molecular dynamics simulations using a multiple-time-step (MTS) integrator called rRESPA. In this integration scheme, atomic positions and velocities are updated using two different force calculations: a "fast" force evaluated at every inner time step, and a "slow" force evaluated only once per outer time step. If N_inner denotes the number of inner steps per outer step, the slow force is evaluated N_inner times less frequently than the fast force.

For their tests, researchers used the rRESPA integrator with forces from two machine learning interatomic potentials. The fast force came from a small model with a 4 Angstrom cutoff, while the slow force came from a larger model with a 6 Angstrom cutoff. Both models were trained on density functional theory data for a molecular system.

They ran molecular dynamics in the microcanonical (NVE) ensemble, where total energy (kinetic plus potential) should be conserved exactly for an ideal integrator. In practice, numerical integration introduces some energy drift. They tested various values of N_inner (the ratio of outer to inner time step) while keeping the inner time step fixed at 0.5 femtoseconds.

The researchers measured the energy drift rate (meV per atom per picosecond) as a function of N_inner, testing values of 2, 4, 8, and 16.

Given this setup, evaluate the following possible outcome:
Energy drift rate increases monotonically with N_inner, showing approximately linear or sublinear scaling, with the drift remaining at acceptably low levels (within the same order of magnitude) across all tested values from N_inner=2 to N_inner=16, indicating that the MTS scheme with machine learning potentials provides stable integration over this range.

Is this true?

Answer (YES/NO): NO